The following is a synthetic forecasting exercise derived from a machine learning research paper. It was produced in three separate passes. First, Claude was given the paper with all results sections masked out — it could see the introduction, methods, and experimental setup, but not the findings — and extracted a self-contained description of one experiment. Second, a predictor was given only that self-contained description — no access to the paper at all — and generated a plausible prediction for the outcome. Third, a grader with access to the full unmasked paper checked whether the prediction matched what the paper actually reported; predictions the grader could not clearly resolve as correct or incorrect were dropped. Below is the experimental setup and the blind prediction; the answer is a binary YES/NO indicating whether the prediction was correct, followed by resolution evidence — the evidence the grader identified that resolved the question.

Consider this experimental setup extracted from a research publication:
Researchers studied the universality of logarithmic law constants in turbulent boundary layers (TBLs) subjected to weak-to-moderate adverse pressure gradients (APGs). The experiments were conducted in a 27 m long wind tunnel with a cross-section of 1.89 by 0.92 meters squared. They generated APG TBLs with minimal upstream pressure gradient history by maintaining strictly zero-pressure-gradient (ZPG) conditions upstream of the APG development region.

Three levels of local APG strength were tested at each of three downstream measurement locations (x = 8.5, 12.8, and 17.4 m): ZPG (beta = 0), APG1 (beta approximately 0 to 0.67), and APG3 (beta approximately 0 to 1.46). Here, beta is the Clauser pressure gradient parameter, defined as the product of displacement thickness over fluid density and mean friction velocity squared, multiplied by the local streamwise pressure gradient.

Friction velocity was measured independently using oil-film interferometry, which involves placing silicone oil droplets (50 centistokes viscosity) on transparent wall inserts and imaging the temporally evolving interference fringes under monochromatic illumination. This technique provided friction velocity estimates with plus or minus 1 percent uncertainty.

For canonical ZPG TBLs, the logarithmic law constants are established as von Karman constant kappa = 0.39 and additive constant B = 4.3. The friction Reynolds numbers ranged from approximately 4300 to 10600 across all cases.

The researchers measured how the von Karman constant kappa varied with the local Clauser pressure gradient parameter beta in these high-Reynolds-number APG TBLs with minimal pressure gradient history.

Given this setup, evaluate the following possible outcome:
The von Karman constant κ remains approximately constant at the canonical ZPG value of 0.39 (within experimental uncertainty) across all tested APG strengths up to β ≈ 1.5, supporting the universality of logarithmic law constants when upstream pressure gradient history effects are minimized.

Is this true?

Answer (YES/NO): YES